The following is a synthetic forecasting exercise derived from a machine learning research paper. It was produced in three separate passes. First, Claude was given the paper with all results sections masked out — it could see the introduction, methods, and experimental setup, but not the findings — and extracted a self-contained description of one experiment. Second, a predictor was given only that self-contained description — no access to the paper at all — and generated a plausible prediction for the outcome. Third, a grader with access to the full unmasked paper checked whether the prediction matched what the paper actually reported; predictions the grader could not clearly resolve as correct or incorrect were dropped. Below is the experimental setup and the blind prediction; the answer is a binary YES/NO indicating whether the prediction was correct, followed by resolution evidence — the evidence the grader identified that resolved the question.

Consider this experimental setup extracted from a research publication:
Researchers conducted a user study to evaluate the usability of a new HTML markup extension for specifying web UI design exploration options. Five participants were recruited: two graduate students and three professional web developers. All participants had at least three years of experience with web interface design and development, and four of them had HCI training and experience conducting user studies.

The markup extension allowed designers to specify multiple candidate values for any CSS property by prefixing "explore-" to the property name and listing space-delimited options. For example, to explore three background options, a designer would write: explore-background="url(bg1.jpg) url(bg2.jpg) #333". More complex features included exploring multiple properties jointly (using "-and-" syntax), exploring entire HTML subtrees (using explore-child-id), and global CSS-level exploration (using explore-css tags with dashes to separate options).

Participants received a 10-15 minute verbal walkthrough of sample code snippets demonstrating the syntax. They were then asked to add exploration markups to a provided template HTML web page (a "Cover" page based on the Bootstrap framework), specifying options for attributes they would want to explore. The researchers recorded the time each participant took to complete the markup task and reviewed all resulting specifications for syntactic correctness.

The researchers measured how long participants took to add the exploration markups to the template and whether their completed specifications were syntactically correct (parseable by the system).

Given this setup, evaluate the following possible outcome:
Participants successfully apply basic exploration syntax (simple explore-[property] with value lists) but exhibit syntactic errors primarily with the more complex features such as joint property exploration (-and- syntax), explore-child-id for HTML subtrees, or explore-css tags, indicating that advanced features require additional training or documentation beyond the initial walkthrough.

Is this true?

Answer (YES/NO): NO